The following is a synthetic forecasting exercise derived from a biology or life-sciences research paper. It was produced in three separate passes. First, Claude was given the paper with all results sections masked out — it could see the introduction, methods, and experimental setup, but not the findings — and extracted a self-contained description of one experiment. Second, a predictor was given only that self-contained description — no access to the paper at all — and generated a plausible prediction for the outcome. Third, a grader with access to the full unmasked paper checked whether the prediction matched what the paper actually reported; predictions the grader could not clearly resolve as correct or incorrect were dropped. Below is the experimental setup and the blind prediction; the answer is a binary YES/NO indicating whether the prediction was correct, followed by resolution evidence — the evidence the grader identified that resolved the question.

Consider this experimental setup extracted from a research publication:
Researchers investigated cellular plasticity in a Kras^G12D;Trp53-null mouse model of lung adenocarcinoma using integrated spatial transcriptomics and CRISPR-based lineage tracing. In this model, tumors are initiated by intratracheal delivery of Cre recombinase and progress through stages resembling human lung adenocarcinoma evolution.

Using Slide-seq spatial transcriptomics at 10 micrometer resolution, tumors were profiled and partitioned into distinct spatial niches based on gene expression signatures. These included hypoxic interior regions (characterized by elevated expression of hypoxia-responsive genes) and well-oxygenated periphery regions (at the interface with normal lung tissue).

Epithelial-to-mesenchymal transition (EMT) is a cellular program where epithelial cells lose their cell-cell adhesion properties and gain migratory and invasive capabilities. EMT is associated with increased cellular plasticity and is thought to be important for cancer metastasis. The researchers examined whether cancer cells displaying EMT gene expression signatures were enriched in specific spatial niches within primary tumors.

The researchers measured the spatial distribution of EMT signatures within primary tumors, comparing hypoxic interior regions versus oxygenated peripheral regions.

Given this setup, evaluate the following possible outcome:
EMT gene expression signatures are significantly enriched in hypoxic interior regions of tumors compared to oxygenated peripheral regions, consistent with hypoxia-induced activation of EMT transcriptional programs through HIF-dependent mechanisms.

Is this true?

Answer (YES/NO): YES